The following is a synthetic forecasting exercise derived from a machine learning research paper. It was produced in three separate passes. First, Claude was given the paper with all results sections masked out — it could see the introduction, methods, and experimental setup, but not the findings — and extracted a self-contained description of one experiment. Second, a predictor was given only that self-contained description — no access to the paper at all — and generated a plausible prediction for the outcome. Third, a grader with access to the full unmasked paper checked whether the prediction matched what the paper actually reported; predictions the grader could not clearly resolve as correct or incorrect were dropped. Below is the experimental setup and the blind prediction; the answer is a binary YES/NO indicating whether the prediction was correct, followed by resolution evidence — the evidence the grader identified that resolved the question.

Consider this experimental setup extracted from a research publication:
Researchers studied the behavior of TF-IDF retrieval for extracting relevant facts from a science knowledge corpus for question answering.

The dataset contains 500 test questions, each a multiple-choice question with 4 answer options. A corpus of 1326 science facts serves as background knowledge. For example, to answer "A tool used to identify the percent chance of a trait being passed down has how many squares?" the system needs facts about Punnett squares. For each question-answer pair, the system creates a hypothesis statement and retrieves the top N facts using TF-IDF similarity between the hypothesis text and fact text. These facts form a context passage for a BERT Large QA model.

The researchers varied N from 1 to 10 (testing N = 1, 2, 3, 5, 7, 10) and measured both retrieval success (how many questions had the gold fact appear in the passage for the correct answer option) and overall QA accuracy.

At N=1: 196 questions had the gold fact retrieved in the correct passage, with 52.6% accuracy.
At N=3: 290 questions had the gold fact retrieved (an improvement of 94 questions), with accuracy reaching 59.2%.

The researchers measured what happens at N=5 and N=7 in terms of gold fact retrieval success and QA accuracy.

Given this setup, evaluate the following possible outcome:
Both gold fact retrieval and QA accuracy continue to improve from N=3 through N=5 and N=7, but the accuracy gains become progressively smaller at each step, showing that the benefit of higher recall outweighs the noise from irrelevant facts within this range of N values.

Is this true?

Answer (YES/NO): NO